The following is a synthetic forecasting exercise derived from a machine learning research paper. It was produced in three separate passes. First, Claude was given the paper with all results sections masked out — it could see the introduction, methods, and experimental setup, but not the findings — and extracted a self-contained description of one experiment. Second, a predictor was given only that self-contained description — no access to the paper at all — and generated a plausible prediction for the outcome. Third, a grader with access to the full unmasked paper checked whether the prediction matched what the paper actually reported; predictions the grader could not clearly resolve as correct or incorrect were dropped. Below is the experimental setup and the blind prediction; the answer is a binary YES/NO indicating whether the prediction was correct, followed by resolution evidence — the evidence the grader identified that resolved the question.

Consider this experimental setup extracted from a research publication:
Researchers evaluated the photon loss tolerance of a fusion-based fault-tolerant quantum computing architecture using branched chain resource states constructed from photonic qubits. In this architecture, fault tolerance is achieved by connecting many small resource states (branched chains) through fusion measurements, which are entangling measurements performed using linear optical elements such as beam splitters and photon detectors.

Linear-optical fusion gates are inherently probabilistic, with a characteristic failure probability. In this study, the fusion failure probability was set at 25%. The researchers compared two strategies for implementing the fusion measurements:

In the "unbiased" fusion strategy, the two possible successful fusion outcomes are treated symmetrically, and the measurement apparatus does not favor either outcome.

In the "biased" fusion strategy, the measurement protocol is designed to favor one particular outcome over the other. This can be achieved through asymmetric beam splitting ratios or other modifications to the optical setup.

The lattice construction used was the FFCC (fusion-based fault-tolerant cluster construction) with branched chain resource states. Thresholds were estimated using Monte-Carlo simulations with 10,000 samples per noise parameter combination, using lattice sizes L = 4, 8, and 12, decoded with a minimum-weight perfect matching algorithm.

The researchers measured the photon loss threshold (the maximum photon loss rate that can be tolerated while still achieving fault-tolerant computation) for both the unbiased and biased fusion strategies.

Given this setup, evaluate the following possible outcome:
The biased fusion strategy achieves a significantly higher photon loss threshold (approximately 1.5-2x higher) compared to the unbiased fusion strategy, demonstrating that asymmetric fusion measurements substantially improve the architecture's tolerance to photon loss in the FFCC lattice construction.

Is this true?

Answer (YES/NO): NO